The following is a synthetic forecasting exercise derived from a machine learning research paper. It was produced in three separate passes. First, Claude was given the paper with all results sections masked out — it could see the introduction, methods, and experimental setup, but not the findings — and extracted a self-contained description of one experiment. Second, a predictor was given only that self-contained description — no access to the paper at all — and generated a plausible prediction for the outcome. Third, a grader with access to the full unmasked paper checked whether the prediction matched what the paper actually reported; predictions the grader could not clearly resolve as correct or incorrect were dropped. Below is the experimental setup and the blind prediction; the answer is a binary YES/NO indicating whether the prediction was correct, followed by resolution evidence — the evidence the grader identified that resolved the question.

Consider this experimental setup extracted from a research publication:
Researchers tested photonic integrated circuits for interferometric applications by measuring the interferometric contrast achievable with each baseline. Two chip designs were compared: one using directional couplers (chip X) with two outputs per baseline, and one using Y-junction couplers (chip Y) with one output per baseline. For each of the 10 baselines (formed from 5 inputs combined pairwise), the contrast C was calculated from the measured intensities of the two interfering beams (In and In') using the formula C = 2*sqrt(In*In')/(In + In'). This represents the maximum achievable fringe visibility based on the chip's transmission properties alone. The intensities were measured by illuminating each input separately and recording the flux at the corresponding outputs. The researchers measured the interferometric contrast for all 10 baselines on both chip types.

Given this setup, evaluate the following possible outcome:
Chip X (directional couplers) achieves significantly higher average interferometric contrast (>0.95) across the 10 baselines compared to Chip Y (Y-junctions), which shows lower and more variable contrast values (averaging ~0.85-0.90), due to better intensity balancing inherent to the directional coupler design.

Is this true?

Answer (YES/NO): NO